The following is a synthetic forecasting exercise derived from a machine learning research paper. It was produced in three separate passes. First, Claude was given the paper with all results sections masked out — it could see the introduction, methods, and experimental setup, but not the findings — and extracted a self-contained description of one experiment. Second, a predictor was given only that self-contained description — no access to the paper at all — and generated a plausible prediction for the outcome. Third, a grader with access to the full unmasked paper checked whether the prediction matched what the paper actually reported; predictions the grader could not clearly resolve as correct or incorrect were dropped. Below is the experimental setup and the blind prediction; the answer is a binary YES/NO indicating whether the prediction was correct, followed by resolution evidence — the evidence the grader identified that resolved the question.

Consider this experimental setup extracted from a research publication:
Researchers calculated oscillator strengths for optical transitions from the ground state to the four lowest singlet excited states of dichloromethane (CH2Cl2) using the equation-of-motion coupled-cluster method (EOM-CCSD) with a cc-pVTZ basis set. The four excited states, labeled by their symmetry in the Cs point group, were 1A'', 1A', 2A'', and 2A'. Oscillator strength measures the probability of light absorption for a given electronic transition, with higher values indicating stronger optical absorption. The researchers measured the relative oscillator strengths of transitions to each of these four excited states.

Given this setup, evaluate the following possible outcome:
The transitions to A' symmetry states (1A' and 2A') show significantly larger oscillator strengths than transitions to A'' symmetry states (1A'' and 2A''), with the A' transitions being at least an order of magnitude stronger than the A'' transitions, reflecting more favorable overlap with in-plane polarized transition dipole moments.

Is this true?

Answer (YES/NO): YES